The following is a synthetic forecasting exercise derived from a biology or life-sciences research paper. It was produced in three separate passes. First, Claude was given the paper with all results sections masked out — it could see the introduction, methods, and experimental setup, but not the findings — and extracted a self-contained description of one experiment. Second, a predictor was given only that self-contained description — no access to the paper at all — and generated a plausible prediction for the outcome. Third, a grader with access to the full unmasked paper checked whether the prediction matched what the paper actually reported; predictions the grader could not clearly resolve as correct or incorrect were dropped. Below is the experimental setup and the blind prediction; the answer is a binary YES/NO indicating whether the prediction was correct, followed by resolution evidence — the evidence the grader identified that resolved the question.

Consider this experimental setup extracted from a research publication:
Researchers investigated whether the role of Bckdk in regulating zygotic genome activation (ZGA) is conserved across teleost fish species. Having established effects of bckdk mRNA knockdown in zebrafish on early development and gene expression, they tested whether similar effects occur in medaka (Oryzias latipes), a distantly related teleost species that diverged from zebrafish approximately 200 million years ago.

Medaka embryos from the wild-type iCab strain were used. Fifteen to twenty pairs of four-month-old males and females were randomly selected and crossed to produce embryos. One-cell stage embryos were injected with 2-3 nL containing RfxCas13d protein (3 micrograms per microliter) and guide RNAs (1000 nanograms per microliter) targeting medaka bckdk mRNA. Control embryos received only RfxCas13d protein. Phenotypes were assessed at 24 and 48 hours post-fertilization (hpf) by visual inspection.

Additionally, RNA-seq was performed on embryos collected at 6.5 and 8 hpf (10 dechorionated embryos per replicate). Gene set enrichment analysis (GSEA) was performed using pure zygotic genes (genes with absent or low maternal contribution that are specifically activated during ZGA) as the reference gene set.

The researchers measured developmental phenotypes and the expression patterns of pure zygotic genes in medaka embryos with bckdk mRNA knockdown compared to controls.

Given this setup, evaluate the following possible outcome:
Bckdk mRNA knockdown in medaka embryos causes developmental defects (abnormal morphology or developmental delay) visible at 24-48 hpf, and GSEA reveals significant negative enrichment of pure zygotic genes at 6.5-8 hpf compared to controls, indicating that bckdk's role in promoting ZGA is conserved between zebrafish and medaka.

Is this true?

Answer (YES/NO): YES